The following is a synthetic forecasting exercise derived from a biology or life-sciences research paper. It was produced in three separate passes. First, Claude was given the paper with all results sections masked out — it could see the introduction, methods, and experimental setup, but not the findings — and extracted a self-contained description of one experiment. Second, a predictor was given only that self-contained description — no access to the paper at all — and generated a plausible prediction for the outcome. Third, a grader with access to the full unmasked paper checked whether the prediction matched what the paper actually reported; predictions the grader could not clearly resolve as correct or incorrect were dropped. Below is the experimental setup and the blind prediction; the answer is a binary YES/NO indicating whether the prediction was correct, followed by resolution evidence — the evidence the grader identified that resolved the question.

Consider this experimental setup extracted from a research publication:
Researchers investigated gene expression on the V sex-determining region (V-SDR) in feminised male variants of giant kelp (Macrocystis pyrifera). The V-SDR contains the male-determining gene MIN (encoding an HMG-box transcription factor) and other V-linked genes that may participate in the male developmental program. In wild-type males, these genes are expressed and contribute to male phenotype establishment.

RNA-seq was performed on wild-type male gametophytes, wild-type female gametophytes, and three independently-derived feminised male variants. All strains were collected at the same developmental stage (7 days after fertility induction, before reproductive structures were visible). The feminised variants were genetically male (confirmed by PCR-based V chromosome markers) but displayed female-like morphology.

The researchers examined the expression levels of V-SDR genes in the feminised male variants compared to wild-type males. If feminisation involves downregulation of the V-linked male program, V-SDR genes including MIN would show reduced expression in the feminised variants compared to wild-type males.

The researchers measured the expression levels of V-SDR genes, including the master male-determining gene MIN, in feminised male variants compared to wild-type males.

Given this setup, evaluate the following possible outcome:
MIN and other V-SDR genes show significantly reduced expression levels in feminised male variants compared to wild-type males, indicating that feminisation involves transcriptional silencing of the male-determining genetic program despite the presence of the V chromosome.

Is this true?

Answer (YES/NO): YES